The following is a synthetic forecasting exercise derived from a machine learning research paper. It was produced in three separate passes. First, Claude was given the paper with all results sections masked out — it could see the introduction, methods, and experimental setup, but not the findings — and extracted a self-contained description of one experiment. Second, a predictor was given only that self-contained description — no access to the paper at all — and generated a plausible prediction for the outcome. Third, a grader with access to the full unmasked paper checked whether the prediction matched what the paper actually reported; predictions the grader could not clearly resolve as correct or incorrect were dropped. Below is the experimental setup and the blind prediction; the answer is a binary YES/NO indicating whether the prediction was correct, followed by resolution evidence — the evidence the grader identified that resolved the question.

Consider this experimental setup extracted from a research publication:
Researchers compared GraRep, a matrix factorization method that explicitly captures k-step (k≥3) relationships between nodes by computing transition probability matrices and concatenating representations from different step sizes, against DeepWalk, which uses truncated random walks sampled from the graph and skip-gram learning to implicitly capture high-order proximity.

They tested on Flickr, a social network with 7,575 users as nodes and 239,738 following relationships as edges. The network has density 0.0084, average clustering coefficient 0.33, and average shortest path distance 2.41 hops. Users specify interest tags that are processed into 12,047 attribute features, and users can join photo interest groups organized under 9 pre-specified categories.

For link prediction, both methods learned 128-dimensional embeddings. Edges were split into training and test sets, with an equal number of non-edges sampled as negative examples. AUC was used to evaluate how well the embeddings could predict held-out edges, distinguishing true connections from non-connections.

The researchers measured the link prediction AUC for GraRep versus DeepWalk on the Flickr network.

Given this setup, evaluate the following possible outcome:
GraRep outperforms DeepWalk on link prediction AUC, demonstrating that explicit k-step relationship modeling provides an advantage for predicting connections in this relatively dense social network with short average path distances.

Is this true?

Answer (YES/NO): YES